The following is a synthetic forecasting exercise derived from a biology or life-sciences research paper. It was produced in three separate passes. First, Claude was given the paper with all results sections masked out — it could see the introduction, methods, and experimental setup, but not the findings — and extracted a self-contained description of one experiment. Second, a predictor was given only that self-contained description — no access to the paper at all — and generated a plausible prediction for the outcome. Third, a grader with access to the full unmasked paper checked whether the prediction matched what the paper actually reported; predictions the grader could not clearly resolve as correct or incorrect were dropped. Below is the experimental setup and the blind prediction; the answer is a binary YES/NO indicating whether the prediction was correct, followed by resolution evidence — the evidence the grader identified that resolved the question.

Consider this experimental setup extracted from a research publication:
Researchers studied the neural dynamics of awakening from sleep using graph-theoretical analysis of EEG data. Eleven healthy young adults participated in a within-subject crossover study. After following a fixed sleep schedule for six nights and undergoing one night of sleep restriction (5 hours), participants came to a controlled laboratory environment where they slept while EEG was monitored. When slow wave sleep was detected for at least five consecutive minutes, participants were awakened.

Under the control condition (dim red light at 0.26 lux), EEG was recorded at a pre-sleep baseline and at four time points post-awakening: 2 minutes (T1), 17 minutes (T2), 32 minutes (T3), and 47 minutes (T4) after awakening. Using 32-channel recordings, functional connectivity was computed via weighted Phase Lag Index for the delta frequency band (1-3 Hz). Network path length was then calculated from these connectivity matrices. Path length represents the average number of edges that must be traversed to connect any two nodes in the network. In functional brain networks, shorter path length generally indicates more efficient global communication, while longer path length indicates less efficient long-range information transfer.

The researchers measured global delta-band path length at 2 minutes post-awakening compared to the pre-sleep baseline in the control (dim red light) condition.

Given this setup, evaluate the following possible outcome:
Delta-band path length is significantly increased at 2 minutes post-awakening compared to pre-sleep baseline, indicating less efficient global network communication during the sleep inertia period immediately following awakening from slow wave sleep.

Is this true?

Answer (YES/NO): YES